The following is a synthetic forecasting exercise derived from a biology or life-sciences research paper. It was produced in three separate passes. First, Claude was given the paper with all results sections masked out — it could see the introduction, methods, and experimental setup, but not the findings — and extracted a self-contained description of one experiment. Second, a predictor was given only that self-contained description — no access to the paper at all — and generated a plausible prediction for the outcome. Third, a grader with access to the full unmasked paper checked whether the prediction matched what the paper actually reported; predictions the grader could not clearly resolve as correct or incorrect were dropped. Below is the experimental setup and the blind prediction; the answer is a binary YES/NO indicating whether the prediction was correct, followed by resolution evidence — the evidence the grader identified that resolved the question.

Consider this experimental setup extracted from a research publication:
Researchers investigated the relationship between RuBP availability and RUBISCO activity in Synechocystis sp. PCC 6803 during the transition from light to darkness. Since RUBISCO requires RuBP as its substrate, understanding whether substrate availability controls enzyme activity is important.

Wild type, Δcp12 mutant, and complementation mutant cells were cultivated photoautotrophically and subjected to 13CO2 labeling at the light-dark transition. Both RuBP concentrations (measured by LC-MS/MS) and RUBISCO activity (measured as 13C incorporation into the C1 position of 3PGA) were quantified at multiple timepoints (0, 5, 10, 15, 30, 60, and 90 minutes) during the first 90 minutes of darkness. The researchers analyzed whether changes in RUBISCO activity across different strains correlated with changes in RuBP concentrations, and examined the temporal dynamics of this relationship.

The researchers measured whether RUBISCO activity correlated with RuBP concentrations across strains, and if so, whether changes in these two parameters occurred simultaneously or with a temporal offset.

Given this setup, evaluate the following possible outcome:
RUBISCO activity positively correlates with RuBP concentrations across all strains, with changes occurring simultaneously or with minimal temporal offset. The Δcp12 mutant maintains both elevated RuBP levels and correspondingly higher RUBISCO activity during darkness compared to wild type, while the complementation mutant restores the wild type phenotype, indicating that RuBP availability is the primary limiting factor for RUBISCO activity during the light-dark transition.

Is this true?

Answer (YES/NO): NO